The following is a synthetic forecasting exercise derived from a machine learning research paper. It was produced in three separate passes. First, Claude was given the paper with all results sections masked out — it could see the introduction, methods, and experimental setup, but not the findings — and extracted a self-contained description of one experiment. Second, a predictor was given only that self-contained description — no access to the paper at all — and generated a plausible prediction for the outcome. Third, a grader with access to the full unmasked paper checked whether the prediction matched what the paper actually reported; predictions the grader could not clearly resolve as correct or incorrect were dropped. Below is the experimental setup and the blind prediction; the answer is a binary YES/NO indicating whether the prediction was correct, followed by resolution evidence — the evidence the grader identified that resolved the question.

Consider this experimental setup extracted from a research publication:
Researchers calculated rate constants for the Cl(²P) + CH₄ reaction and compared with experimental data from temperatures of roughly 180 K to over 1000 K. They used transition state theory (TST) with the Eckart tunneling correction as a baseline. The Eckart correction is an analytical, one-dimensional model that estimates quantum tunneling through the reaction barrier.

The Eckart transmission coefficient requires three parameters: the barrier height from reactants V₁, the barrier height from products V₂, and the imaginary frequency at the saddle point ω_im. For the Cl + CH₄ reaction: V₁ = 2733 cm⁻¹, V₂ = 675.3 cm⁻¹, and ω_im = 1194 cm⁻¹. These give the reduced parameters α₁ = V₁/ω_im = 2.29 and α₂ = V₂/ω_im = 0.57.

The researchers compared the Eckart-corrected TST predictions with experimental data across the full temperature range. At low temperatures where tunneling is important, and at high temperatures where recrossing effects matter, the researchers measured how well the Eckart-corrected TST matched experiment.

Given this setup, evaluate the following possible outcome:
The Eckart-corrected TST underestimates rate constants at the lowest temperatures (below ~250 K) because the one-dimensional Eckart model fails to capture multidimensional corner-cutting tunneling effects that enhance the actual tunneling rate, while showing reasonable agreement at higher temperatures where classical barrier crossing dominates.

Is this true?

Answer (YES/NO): NO